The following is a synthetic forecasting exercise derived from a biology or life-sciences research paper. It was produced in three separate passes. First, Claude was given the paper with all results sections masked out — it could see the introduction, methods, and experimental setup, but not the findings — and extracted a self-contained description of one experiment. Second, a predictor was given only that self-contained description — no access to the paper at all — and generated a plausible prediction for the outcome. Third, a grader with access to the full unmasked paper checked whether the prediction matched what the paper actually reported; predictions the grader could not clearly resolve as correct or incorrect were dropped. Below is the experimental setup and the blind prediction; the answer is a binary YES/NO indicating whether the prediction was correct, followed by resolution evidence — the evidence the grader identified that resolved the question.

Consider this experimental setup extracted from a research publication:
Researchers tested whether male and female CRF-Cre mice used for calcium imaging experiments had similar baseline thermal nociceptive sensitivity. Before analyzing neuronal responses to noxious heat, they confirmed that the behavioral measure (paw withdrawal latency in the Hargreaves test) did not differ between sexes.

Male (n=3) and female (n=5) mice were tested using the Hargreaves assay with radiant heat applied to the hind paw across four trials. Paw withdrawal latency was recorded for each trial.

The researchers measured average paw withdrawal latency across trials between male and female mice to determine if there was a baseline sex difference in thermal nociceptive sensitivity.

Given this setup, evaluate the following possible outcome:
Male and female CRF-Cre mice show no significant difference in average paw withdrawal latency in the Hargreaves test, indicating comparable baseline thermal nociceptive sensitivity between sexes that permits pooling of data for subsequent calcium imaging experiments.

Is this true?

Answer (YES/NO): YES